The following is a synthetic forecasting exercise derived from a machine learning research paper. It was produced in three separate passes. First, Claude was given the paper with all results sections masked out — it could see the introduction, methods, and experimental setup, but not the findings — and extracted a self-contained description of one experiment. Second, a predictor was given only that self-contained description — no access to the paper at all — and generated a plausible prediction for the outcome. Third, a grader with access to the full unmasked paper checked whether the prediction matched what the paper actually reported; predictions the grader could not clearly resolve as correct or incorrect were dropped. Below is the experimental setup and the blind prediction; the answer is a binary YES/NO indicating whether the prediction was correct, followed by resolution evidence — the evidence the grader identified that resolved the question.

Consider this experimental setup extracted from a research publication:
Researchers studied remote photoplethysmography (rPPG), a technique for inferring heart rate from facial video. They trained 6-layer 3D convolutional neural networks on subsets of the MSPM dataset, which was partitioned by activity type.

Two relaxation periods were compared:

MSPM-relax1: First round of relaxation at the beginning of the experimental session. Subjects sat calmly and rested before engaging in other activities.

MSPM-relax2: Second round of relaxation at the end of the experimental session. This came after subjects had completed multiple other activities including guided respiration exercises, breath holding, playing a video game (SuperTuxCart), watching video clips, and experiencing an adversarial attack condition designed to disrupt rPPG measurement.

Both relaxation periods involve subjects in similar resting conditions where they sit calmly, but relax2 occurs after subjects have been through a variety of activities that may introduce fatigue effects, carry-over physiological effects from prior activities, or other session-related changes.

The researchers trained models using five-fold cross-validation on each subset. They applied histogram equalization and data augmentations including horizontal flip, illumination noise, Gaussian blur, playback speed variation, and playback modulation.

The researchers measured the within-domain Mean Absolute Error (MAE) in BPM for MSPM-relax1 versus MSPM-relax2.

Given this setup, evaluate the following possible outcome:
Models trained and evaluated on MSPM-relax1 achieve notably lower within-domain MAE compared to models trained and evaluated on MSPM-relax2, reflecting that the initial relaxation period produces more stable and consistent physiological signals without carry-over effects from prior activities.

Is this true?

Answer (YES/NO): YES